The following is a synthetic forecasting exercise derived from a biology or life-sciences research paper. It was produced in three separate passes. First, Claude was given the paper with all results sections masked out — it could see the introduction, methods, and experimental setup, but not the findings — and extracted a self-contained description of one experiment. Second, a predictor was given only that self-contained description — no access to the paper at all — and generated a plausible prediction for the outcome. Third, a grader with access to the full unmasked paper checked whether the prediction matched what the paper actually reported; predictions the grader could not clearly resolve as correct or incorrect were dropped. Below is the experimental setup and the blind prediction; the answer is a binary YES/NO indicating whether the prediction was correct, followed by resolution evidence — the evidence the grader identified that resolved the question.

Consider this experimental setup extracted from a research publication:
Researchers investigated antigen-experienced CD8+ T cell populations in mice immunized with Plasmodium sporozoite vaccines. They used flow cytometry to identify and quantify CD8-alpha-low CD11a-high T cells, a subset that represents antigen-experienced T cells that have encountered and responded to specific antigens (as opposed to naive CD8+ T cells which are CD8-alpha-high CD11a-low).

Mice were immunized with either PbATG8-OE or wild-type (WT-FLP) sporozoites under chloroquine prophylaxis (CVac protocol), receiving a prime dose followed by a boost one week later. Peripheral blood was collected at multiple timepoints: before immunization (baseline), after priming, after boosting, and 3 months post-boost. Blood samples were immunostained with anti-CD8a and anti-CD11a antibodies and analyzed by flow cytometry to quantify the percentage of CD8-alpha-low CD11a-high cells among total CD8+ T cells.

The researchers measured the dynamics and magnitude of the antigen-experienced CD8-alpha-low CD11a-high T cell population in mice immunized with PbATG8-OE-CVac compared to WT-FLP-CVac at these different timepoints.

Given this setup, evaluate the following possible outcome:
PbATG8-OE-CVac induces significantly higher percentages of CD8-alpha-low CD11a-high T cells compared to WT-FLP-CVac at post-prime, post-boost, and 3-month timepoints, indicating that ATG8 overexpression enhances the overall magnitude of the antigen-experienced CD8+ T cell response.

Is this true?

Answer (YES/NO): NO